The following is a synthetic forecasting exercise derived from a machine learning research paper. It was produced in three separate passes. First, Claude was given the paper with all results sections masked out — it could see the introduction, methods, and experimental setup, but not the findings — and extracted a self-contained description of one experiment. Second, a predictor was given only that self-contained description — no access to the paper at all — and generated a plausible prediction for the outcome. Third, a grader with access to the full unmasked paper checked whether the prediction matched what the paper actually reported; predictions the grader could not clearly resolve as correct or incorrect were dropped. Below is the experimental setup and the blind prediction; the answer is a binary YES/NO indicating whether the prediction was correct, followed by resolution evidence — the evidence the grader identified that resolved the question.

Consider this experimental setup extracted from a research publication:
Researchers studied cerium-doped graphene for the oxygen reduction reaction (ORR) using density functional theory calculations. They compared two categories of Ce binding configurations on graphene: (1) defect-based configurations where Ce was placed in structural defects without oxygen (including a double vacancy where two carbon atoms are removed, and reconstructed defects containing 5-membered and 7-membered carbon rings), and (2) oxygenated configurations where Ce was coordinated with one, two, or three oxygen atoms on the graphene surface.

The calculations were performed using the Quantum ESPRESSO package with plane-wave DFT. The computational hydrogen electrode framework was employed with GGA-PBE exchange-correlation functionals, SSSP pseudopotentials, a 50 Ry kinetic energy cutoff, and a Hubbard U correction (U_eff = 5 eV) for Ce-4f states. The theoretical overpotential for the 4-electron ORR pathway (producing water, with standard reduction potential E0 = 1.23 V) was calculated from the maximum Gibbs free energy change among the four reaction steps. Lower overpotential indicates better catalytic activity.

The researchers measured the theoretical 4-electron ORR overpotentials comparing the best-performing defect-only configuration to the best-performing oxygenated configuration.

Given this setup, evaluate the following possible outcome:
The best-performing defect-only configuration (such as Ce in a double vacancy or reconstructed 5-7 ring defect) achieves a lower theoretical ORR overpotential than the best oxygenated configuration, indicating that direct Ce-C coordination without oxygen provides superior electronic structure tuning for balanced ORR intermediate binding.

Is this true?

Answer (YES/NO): NO